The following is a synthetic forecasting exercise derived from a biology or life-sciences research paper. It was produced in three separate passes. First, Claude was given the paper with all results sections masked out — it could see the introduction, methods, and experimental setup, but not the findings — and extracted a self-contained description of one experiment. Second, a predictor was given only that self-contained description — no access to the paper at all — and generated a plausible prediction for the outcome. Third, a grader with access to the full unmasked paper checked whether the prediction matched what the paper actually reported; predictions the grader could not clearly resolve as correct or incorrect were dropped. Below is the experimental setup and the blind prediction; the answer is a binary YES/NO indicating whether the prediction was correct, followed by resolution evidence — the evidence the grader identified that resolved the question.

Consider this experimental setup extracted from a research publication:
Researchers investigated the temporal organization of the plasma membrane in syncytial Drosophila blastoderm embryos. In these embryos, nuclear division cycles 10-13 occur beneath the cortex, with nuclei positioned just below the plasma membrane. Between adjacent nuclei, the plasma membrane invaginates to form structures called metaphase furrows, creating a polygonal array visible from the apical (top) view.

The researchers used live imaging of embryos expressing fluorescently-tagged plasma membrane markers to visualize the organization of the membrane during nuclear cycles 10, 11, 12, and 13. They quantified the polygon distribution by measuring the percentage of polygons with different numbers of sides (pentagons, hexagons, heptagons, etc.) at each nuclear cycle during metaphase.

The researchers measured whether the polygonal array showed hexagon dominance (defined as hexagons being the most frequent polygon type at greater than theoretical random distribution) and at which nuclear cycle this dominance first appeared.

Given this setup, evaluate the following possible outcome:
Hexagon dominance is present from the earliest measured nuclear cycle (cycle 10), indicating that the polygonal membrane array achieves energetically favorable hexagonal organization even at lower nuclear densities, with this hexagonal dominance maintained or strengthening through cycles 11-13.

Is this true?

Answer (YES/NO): NO